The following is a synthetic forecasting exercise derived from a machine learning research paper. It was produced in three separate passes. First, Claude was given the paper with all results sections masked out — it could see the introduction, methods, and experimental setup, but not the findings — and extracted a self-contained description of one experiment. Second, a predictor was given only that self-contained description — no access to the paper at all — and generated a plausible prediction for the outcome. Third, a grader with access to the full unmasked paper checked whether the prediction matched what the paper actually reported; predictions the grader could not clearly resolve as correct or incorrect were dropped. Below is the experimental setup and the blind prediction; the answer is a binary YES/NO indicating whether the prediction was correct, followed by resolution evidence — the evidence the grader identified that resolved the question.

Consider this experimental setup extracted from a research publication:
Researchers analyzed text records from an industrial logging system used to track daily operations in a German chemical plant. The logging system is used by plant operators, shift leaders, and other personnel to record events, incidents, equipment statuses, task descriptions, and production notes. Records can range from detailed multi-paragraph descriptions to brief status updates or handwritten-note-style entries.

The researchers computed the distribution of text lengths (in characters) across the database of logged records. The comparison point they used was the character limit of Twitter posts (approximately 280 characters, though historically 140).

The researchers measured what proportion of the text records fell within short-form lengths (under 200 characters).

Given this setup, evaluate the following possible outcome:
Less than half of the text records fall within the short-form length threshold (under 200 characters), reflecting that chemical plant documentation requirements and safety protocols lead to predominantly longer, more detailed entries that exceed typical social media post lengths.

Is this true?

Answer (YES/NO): NO